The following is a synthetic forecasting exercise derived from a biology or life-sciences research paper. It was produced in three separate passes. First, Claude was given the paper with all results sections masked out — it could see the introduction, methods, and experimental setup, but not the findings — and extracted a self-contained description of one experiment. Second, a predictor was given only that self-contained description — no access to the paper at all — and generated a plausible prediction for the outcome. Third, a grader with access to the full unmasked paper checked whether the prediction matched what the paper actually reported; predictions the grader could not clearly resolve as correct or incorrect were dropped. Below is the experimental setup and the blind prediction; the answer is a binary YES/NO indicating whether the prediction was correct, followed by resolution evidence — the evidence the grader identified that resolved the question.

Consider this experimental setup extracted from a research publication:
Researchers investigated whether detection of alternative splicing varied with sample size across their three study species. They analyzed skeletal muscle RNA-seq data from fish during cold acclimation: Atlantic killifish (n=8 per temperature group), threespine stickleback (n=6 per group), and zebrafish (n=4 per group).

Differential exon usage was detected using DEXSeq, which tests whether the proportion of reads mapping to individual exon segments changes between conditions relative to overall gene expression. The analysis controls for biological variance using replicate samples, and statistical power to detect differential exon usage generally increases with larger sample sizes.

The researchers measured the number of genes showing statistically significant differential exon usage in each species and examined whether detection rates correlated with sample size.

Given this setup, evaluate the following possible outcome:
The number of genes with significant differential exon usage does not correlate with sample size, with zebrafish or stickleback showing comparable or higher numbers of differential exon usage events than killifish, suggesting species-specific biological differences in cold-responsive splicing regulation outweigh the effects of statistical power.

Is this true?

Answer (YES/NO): YES